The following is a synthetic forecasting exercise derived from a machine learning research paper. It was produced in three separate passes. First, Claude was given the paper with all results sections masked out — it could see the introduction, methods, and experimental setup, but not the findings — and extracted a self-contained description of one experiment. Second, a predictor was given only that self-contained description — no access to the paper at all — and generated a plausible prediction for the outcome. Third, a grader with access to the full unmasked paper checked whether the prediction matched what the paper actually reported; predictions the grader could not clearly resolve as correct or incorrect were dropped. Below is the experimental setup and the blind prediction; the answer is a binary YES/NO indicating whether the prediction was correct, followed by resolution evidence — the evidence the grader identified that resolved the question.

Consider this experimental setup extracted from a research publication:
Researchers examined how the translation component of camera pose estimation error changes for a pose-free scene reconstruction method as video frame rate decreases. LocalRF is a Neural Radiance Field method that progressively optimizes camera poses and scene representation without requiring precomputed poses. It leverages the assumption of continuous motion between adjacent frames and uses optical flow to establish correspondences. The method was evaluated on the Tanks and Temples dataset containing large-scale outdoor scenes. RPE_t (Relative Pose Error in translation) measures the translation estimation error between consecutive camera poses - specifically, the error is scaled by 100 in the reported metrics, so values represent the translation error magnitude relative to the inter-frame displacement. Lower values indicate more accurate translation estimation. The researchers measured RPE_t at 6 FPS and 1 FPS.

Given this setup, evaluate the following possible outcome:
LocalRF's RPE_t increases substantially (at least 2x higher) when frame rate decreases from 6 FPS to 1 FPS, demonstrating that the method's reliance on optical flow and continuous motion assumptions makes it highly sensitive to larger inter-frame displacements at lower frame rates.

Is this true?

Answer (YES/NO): NO